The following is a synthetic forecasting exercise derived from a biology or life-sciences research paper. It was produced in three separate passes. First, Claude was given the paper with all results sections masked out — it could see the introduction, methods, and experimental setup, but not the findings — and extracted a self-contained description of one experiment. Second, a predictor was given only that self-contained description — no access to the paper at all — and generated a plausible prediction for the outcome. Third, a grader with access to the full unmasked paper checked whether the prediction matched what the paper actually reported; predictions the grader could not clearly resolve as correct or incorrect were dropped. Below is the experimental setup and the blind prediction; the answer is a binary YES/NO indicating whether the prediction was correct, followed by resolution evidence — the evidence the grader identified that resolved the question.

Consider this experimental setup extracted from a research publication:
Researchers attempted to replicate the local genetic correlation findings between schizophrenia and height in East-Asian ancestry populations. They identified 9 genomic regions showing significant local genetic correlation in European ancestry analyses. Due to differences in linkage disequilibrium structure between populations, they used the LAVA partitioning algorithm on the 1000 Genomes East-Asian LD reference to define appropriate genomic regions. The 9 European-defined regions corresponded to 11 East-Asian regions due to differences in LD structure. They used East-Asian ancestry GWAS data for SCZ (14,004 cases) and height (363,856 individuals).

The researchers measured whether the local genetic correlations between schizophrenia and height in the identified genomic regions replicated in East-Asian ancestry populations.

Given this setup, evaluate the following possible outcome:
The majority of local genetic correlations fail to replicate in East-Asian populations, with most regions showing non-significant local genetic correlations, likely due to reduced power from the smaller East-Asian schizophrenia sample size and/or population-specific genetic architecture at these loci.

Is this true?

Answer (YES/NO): YES